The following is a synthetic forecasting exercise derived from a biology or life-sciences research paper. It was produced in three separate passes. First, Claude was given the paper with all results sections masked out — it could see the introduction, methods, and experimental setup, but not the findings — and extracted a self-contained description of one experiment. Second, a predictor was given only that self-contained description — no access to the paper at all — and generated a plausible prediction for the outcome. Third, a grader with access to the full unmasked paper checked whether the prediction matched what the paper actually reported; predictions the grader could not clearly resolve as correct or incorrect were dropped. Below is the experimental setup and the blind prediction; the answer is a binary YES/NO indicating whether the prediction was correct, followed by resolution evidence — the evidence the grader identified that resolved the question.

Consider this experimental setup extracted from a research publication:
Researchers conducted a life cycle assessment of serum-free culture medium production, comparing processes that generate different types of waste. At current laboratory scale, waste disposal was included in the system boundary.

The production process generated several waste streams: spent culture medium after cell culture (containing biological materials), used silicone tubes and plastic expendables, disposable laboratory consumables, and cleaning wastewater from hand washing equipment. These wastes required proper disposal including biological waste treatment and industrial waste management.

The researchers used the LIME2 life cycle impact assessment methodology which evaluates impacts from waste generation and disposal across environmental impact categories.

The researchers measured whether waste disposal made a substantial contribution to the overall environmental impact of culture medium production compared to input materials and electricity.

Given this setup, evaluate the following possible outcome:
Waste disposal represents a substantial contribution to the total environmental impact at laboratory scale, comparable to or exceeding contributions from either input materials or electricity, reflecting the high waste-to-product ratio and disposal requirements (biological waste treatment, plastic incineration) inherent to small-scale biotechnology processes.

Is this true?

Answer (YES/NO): NO